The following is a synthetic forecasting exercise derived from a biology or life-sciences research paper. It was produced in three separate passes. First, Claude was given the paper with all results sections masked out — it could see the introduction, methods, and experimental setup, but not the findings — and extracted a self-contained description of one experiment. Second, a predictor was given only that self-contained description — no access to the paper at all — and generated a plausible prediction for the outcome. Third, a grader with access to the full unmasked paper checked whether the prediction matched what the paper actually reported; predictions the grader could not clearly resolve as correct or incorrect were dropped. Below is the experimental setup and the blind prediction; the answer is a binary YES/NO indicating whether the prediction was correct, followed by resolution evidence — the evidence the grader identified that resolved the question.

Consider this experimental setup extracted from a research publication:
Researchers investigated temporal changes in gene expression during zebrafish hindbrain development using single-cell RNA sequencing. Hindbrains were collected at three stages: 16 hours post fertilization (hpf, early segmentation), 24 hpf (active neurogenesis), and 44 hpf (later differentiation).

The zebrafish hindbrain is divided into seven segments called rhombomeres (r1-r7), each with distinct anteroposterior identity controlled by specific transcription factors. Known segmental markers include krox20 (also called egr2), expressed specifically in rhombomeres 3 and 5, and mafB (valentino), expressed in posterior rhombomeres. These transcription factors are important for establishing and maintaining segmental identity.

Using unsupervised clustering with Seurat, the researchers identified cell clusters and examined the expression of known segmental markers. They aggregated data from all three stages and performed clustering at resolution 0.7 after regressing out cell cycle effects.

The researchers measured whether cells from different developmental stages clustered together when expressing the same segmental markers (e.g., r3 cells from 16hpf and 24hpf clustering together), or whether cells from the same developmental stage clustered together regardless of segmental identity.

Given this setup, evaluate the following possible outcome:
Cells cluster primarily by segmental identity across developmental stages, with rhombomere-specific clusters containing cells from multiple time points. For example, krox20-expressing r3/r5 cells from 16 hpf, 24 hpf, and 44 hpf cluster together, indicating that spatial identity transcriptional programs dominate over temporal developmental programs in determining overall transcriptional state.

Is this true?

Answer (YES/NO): NO